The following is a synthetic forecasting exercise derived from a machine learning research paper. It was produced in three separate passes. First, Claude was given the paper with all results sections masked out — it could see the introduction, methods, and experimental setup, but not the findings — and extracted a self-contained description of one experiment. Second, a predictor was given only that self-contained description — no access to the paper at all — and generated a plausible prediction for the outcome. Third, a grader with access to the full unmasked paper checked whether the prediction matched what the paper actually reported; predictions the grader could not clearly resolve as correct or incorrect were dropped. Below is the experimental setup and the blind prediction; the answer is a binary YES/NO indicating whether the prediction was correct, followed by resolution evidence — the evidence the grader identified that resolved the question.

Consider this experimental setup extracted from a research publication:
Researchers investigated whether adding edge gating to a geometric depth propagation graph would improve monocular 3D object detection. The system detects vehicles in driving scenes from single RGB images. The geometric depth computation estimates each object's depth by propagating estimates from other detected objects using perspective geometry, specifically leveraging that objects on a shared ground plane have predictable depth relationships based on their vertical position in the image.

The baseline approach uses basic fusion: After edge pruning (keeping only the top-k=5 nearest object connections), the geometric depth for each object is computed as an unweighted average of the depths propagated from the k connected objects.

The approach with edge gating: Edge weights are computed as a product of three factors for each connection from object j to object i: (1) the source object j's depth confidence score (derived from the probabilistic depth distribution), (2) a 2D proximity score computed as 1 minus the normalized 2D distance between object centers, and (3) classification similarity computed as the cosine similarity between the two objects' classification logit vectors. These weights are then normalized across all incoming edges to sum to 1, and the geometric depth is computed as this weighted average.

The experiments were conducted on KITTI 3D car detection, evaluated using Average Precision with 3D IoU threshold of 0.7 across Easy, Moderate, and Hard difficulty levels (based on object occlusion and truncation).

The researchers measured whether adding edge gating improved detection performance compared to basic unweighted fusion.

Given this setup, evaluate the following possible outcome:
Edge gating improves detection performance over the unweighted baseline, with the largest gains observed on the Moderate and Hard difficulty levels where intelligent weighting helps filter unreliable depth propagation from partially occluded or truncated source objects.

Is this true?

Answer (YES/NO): NO